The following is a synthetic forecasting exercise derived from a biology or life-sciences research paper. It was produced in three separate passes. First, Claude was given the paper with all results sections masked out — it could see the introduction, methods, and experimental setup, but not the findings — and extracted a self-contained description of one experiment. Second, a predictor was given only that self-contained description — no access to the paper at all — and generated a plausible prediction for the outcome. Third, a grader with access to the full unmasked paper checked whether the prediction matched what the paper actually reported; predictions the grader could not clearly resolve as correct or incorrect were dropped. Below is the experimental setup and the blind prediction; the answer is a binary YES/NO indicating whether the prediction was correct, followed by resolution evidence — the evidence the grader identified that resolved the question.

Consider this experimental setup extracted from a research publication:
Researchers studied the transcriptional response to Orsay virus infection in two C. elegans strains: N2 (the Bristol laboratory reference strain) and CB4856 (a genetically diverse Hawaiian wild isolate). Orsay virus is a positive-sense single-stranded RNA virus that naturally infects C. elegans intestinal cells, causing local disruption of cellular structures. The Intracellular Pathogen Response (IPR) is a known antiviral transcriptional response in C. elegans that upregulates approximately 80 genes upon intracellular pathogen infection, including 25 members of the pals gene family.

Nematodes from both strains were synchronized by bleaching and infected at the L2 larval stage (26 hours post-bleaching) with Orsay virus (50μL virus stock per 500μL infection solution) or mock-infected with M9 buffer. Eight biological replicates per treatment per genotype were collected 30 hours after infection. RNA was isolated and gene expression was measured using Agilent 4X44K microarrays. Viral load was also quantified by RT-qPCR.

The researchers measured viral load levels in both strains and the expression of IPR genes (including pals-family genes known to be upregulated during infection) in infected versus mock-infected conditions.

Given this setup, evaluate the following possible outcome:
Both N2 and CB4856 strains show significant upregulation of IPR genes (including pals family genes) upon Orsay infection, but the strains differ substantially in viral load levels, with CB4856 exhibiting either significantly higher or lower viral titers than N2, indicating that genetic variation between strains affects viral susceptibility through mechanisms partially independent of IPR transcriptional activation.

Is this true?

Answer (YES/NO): NO